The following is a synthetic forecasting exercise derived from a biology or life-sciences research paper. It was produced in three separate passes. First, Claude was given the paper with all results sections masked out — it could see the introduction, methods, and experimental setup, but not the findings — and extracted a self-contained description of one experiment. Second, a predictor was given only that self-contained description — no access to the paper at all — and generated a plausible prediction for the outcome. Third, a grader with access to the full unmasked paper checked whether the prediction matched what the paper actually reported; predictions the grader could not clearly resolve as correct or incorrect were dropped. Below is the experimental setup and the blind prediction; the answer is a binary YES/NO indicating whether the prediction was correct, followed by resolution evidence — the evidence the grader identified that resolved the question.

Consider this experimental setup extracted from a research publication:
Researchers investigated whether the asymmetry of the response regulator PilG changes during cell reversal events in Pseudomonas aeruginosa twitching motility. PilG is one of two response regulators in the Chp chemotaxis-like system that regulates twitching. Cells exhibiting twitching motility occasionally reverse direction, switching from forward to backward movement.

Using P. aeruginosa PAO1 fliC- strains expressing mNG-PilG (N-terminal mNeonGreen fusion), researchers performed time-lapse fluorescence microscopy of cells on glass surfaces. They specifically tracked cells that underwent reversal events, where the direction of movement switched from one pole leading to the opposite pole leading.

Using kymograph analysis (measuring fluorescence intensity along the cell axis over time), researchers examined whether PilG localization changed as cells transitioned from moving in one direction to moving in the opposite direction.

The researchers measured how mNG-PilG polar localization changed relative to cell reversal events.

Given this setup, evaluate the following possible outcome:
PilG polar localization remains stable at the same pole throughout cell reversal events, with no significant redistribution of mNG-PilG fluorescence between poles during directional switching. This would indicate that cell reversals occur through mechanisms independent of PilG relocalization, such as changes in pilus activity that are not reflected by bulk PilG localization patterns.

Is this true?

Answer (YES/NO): NO